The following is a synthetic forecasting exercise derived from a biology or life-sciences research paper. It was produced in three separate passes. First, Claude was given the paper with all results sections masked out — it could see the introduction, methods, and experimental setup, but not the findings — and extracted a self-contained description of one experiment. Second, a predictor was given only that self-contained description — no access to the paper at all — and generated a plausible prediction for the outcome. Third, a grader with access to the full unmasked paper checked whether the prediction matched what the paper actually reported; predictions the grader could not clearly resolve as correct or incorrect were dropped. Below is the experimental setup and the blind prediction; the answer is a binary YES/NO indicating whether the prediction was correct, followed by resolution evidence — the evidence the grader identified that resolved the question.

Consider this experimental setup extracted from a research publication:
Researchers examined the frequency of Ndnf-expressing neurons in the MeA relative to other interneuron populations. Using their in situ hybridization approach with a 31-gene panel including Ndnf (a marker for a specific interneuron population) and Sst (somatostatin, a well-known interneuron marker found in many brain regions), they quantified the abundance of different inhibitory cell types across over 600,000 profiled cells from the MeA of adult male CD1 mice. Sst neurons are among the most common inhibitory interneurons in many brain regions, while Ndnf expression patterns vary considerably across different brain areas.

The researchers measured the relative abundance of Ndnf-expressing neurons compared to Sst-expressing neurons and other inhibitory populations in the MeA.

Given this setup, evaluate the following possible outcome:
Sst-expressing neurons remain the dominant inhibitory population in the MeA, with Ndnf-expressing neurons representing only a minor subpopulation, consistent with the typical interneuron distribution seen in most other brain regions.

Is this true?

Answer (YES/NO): NO